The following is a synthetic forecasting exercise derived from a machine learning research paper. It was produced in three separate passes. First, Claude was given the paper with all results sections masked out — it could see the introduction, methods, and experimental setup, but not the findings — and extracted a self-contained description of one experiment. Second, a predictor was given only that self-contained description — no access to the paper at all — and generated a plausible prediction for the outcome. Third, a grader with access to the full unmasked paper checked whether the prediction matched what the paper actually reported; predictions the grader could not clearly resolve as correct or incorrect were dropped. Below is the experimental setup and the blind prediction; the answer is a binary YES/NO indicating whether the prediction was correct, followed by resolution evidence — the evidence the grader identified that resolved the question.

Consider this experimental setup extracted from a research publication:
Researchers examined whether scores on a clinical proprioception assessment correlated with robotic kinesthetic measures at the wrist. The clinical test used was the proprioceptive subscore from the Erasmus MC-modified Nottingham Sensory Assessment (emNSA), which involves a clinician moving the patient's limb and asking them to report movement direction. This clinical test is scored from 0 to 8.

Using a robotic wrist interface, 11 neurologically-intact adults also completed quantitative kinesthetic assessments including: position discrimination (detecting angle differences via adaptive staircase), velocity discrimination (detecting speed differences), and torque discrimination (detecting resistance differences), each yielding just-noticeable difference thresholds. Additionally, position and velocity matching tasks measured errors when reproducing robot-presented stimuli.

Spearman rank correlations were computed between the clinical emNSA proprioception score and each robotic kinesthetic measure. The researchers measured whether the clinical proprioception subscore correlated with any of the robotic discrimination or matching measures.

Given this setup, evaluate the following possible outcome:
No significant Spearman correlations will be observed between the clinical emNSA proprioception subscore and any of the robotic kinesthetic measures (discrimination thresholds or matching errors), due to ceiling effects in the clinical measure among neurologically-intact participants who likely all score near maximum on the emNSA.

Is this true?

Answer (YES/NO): YES